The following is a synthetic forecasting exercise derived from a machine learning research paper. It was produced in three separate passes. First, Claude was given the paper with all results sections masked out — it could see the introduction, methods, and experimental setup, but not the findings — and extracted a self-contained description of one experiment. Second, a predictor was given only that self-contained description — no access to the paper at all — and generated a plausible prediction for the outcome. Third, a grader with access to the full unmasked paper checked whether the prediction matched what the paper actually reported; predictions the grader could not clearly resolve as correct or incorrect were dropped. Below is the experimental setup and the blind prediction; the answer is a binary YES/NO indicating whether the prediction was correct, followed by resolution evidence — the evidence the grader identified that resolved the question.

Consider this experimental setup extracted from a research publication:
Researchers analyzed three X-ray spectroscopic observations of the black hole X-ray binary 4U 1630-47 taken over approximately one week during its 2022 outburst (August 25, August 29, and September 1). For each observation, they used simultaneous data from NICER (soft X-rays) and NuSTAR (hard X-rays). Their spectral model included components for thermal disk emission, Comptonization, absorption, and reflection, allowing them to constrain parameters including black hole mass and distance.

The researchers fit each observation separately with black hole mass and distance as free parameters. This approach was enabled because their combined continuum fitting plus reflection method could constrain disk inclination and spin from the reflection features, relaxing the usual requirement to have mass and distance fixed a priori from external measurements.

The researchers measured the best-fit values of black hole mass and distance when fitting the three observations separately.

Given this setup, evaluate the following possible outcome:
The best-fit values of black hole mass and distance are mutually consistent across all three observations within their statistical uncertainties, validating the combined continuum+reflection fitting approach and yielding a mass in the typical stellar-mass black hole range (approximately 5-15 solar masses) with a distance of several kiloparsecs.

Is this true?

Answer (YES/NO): NO